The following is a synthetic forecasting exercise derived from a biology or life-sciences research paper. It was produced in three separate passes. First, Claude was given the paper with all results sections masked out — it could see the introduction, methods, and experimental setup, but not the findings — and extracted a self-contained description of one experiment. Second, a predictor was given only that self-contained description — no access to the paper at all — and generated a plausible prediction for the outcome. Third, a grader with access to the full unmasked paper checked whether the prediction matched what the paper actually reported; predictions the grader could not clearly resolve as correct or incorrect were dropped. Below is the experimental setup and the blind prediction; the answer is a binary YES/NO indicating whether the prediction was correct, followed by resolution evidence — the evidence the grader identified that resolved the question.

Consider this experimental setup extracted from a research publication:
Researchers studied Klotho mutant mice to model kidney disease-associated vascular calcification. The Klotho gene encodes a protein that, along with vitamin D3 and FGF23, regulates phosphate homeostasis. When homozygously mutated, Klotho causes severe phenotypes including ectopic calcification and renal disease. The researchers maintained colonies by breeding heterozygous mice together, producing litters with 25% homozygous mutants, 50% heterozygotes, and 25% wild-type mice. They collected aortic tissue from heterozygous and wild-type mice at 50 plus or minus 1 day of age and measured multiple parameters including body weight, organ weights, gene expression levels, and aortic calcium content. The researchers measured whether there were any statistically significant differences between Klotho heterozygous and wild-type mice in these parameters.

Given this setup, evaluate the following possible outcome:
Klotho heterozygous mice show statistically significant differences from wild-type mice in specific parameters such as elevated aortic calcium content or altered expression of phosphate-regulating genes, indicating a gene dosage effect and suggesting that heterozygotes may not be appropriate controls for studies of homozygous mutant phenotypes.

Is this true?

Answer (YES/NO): NO